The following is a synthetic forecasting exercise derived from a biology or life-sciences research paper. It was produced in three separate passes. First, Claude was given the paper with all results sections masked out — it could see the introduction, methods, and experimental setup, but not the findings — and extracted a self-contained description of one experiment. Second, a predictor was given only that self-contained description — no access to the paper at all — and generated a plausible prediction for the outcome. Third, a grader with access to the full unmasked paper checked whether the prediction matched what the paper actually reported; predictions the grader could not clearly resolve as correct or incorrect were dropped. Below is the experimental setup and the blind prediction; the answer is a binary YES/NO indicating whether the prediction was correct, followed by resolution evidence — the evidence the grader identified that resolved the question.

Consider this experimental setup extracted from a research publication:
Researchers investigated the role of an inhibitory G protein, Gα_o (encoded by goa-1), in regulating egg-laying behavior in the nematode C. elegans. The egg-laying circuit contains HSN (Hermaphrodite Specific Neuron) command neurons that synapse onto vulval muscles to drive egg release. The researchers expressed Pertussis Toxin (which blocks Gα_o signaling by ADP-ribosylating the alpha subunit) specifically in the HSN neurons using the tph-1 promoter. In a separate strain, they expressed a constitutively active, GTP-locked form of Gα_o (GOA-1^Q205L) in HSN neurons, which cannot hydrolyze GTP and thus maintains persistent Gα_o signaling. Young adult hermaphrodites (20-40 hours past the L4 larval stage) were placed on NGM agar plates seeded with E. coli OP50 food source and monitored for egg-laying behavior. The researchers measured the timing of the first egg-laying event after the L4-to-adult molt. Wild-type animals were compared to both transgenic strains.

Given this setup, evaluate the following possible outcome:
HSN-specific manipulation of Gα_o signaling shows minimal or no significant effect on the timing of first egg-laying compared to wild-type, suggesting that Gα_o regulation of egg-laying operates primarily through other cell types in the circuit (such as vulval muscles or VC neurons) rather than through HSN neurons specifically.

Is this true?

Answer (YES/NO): NO